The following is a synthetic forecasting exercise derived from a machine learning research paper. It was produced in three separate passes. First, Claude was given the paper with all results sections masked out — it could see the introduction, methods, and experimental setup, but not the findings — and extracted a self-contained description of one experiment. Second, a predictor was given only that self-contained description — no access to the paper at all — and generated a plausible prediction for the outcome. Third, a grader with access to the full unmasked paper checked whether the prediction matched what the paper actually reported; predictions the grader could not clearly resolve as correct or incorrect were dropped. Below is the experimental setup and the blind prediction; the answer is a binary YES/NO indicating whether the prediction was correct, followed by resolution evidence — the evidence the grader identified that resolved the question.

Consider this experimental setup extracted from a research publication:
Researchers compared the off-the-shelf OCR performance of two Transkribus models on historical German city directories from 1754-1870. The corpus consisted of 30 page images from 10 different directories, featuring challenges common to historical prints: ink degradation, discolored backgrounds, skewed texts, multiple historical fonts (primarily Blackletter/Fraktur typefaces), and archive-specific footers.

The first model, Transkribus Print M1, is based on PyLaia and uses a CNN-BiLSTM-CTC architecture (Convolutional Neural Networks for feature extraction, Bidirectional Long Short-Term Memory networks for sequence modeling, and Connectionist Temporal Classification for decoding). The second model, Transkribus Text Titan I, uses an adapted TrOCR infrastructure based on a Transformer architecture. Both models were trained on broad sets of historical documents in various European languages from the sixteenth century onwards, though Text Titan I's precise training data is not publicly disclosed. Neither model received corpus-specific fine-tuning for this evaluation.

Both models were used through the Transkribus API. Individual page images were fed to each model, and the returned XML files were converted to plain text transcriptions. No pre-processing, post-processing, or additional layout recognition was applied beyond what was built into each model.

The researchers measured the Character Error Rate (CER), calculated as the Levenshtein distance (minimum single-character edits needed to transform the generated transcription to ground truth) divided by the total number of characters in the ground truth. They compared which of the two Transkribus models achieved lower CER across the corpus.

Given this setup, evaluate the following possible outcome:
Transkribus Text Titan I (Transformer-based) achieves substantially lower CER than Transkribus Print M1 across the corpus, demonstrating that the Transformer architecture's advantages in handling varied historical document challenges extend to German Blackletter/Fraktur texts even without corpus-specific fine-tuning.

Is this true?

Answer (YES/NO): NO